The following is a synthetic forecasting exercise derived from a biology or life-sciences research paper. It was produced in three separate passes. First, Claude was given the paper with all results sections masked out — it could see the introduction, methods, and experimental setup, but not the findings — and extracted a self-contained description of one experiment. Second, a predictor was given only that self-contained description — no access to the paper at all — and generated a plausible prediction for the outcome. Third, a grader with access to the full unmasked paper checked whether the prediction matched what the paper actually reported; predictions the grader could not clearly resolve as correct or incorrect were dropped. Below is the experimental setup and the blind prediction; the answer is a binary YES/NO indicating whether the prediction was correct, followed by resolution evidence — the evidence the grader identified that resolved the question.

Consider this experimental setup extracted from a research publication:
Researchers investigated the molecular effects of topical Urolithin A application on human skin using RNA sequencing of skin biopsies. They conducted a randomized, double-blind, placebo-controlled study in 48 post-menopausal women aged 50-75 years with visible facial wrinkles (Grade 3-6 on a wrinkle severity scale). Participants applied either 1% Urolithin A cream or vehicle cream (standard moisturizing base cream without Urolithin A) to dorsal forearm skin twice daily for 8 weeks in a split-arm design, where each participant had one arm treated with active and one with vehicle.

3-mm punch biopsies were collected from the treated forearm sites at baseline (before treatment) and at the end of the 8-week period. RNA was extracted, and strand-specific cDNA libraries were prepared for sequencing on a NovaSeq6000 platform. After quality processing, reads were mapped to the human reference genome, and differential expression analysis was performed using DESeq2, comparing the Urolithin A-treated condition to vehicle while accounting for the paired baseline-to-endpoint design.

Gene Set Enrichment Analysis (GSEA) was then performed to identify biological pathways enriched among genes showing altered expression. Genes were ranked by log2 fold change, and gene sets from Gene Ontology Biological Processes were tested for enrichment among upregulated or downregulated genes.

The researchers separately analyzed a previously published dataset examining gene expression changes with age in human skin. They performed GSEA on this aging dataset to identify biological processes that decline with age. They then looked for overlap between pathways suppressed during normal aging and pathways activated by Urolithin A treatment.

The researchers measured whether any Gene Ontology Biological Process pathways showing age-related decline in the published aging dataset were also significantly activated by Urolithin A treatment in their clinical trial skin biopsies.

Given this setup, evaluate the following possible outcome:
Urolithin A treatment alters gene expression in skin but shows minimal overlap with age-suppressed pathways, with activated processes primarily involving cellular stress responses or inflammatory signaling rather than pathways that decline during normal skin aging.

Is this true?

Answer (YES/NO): NO